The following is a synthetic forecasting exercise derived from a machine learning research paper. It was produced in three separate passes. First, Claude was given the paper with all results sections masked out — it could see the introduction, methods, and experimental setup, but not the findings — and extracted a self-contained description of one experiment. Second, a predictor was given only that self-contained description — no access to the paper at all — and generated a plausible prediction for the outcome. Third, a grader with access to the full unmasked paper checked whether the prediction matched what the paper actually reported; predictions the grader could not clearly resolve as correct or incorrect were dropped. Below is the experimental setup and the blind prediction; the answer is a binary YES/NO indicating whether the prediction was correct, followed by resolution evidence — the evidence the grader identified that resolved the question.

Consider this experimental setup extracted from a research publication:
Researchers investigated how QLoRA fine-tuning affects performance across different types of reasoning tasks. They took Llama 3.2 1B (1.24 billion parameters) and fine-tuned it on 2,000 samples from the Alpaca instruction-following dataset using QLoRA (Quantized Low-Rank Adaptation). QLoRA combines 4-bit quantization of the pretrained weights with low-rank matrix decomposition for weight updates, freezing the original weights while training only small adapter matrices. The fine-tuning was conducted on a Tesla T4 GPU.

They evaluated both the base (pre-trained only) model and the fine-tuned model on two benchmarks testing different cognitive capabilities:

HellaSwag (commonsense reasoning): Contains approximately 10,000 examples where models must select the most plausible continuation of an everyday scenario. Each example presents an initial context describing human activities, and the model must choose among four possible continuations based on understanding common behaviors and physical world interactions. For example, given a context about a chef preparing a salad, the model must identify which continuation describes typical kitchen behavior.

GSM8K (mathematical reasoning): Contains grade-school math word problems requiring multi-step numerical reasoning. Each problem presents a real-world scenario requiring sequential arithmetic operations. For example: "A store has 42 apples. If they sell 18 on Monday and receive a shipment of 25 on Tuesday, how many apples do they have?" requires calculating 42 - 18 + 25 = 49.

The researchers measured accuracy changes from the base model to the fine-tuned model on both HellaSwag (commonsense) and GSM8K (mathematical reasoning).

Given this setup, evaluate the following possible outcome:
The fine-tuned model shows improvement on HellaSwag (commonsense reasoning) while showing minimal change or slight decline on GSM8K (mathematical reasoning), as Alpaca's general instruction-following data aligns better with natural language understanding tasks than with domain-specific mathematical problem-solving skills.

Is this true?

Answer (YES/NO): NO